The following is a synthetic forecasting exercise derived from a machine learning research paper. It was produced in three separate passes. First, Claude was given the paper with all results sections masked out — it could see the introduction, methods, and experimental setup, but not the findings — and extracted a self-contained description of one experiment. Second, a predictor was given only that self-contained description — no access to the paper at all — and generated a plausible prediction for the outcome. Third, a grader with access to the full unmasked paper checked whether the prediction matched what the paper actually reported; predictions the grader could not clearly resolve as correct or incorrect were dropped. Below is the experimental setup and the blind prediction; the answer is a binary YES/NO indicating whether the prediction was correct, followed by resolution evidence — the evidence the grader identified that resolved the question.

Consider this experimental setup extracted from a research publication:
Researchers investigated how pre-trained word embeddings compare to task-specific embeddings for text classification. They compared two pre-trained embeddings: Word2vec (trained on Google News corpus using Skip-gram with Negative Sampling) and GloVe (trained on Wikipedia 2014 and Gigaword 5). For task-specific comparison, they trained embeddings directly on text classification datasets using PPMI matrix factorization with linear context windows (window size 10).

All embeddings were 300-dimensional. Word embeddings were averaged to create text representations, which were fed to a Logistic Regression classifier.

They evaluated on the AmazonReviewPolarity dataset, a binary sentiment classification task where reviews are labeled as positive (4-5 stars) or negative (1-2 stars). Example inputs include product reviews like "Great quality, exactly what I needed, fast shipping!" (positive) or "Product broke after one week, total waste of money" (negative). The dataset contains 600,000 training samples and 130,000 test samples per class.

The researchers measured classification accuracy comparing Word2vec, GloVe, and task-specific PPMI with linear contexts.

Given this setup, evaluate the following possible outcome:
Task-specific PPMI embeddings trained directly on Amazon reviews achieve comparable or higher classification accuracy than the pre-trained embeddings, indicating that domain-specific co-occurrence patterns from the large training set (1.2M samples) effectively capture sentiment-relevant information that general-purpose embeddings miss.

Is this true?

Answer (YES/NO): YES